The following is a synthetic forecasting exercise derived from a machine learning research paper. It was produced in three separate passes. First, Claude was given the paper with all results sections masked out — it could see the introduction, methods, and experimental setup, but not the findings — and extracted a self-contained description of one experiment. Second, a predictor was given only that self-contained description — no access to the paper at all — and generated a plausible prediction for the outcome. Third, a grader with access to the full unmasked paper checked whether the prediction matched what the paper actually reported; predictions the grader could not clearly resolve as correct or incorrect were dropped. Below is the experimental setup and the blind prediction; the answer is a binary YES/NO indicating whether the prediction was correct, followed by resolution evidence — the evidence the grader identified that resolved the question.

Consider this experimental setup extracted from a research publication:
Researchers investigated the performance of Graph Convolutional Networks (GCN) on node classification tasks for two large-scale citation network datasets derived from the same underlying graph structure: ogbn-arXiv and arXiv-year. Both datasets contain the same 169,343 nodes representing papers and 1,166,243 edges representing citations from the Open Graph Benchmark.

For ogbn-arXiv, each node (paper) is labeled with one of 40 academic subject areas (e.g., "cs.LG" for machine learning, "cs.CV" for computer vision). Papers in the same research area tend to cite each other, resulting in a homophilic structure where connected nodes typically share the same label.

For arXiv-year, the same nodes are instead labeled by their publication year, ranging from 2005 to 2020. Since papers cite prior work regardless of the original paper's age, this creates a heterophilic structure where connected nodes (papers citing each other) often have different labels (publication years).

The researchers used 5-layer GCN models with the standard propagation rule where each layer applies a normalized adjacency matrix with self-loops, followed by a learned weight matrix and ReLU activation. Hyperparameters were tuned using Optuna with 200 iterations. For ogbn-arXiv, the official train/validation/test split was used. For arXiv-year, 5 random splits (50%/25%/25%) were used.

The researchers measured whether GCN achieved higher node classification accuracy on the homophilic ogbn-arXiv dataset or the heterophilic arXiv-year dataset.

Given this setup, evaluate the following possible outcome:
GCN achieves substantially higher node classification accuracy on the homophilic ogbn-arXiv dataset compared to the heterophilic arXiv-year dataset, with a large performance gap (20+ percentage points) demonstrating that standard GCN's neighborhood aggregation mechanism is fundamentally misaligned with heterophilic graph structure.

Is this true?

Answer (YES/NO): YES